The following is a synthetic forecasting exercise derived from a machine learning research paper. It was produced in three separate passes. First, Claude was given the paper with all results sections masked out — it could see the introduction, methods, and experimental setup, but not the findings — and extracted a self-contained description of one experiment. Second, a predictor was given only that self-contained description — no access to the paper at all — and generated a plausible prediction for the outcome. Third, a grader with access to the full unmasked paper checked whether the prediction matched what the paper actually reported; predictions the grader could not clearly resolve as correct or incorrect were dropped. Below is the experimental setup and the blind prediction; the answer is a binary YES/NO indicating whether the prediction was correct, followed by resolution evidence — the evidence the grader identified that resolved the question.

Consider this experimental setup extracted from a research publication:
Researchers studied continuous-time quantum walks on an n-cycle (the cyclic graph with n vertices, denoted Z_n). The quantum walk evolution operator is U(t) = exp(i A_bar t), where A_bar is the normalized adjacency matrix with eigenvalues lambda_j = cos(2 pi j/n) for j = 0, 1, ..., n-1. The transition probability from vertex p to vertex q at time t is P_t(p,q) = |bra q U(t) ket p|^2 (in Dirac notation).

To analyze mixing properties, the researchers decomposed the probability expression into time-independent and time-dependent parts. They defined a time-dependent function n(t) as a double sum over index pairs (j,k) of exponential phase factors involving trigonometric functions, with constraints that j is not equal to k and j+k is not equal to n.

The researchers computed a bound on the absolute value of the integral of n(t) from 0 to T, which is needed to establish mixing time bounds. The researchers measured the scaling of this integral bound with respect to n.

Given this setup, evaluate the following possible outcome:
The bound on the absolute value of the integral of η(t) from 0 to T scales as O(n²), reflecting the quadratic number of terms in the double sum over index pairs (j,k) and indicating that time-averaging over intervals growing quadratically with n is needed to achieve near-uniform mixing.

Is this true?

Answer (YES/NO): NO